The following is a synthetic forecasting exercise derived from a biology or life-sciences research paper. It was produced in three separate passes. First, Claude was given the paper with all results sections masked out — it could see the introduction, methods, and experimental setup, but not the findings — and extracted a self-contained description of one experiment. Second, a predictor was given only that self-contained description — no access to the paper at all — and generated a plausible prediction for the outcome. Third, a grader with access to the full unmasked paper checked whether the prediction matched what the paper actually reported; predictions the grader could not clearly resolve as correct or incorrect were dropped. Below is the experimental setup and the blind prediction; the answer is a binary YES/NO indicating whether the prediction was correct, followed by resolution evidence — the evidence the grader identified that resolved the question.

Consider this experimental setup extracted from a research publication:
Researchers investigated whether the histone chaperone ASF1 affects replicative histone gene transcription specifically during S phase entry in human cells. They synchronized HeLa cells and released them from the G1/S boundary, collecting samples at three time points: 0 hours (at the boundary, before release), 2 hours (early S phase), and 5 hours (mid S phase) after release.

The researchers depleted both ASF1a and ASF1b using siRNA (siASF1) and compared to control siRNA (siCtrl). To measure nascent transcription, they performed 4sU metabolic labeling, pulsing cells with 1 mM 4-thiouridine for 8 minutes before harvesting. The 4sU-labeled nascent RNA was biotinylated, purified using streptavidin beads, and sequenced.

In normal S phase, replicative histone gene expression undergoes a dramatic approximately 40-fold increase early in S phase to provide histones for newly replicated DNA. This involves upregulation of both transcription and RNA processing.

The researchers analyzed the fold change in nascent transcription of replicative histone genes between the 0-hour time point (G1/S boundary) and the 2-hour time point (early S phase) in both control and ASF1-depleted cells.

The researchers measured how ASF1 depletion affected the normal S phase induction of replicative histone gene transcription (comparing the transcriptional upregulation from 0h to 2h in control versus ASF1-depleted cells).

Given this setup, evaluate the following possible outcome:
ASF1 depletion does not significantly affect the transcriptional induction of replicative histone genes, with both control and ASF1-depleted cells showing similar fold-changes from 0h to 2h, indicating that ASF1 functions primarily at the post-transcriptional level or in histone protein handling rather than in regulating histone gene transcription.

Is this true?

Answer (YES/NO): NO